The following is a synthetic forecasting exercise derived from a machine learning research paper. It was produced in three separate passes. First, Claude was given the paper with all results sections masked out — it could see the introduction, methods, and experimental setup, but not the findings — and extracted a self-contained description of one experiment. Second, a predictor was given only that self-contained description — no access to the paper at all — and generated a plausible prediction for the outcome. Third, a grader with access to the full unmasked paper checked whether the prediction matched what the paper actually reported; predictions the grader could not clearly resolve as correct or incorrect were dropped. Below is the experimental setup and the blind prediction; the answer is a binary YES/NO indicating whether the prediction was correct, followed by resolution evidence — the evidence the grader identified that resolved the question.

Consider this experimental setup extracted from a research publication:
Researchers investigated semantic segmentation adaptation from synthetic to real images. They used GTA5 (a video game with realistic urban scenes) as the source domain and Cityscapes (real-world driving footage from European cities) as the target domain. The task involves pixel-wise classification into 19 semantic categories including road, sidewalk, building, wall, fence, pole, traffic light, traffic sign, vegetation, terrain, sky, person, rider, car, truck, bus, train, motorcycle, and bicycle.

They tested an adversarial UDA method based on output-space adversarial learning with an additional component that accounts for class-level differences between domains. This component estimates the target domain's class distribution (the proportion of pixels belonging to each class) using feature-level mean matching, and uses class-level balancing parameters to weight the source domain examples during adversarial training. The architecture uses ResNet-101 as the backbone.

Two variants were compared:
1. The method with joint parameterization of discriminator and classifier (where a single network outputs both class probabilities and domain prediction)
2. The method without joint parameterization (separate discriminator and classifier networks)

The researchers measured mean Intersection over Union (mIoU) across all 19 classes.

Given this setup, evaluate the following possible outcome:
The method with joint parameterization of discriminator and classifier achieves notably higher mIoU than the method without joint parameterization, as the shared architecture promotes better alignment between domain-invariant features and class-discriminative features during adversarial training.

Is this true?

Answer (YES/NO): NO